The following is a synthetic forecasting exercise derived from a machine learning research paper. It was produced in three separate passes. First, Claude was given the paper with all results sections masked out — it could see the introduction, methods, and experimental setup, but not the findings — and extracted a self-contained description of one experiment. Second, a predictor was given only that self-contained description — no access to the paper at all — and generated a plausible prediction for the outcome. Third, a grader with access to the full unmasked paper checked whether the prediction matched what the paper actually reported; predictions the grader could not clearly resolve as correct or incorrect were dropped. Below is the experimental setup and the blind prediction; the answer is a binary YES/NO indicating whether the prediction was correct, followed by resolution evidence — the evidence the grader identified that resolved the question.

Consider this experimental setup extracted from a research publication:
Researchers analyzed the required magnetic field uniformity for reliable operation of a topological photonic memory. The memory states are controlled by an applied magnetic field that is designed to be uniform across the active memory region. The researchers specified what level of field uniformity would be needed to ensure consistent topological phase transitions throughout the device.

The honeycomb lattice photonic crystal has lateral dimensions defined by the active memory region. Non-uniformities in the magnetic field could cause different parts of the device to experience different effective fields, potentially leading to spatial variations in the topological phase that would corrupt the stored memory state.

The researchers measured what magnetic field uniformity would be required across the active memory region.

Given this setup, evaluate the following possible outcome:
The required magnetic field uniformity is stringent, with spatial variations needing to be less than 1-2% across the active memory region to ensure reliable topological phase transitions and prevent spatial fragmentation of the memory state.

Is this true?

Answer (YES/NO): NO